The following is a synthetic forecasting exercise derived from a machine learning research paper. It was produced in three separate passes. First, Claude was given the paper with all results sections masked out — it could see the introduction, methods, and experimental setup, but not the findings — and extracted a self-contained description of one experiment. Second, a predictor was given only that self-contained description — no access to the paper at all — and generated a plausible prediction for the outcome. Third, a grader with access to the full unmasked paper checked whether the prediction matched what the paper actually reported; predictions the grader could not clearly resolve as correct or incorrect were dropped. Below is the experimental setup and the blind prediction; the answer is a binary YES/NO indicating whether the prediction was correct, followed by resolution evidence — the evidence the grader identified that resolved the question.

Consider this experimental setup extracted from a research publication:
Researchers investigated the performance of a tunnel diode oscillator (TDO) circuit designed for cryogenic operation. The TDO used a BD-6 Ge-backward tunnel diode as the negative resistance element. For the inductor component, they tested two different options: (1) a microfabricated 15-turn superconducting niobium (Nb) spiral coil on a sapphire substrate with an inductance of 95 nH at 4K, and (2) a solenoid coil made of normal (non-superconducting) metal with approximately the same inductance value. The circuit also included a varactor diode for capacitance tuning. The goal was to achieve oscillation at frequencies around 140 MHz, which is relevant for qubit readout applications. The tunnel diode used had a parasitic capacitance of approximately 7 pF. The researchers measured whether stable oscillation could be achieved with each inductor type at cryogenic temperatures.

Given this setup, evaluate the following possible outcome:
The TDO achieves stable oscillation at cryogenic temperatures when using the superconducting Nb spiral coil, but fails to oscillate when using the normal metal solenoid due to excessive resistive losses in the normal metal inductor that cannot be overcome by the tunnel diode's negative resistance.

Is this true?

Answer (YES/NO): NO